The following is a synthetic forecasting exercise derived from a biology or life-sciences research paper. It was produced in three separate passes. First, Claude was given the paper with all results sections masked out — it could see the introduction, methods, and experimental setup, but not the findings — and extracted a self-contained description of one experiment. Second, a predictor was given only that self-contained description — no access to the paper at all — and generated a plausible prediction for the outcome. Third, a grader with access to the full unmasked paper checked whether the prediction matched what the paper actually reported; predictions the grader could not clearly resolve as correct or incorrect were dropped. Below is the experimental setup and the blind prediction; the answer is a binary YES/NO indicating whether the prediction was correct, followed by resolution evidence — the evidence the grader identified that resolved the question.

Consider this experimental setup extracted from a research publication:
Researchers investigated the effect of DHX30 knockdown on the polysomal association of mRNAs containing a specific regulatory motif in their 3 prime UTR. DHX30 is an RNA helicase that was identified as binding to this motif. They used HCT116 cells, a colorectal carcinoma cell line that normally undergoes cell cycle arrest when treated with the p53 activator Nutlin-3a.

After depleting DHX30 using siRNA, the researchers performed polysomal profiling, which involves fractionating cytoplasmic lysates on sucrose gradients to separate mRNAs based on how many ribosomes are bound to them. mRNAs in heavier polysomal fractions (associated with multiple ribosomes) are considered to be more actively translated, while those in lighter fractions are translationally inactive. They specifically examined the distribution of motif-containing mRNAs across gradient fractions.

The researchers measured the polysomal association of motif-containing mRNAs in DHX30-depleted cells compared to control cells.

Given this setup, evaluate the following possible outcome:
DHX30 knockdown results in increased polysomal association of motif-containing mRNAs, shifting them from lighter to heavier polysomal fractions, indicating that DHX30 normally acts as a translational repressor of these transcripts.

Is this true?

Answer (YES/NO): YES